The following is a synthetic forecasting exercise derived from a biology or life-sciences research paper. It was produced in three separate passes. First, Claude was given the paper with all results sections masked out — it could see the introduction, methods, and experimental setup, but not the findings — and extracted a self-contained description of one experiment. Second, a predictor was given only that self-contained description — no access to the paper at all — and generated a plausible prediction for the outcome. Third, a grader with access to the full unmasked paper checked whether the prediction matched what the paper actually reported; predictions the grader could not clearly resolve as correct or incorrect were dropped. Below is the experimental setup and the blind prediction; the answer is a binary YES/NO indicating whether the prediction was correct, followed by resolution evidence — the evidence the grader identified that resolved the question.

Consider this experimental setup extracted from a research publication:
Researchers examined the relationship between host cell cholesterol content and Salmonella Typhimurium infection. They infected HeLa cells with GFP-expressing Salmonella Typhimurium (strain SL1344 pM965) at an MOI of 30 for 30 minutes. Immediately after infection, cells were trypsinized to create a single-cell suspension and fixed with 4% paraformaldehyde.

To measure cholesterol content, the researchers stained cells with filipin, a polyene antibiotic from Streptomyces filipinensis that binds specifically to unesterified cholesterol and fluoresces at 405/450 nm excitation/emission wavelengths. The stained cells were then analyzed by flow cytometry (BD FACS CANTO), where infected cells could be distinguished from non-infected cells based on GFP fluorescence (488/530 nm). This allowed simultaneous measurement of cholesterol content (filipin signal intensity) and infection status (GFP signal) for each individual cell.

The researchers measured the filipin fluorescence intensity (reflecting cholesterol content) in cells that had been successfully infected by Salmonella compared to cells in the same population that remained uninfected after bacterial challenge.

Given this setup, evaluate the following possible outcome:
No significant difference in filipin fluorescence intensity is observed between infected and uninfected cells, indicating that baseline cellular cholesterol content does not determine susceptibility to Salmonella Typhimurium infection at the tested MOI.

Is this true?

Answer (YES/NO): NO